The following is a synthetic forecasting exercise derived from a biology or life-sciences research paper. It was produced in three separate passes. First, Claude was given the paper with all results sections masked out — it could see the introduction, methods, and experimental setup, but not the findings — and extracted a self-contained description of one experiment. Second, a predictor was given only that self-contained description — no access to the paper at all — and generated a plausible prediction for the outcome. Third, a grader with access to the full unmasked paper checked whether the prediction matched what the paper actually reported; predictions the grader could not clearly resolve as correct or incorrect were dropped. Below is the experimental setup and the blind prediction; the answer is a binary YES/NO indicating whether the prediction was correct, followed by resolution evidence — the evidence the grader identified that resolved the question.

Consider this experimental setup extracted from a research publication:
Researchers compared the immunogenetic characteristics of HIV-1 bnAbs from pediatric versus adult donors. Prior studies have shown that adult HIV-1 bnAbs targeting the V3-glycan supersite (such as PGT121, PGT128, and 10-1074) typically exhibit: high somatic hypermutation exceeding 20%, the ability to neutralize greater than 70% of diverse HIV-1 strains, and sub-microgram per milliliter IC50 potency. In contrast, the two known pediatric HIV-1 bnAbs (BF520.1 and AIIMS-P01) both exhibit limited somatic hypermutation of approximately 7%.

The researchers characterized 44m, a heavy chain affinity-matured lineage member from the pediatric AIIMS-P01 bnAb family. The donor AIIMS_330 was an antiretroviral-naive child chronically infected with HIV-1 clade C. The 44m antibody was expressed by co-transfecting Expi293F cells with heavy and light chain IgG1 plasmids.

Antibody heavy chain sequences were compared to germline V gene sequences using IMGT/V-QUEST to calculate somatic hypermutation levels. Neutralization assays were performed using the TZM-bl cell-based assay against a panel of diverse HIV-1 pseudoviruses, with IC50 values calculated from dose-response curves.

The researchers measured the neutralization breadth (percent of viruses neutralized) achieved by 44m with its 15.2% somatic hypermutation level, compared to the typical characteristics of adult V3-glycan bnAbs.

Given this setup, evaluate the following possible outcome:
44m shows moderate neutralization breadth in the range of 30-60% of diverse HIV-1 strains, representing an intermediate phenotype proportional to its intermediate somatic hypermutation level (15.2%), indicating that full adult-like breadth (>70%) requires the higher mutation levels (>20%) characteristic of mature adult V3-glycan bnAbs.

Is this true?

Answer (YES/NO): NO